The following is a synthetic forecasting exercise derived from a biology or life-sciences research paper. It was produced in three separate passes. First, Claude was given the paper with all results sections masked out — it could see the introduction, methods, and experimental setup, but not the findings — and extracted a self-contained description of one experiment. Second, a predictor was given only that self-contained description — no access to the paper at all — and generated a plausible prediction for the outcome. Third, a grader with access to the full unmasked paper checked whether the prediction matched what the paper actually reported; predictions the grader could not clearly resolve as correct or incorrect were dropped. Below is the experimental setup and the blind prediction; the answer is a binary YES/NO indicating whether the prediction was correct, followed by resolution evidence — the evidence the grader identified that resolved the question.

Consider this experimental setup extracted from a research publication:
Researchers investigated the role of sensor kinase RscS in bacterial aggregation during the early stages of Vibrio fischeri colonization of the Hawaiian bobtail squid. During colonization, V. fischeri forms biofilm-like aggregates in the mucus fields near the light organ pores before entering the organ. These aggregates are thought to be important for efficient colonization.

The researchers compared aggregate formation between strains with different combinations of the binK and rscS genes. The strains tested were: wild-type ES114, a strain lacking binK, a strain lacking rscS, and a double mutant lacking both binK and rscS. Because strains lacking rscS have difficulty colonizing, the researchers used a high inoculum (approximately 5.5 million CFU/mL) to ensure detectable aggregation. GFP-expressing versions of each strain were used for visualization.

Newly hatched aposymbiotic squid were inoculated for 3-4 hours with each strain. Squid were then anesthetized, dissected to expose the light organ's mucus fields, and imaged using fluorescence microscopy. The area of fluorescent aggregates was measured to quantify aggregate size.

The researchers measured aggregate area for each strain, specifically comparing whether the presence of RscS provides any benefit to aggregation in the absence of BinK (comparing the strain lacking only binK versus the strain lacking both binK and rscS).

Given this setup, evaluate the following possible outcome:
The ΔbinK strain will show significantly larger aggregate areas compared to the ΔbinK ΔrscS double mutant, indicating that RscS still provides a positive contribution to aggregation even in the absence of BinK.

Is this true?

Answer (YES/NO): NO